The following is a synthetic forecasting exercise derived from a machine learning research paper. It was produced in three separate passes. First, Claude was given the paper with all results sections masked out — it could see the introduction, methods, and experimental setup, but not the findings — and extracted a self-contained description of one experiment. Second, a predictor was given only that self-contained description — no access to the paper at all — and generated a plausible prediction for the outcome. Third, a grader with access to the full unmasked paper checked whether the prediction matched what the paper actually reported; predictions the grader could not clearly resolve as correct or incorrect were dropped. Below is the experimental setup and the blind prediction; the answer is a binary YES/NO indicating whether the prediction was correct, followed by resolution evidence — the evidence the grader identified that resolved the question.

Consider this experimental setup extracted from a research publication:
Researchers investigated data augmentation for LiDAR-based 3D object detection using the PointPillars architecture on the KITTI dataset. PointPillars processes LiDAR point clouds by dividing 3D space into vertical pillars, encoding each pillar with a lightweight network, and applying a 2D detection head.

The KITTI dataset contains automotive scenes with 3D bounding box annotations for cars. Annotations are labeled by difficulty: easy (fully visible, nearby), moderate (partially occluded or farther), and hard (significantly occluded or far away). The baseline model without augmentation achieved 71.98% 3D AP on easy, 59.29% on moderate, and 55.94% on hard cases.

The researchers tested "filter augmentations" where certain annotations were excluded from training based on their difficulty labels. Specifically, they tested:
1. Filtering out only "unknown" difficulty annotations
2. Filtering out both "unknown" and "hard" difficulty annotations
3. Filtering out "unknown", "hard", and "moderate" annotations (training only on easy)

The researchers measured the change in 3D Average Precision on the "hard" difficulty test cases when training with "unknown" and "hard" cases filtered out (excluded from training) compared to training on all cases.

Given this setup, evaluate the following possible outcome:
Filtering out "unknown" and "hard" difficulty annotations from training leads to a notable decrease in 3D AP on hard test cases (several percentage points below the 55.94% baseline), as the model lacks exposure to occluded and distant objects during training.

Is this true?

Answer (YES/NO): NO